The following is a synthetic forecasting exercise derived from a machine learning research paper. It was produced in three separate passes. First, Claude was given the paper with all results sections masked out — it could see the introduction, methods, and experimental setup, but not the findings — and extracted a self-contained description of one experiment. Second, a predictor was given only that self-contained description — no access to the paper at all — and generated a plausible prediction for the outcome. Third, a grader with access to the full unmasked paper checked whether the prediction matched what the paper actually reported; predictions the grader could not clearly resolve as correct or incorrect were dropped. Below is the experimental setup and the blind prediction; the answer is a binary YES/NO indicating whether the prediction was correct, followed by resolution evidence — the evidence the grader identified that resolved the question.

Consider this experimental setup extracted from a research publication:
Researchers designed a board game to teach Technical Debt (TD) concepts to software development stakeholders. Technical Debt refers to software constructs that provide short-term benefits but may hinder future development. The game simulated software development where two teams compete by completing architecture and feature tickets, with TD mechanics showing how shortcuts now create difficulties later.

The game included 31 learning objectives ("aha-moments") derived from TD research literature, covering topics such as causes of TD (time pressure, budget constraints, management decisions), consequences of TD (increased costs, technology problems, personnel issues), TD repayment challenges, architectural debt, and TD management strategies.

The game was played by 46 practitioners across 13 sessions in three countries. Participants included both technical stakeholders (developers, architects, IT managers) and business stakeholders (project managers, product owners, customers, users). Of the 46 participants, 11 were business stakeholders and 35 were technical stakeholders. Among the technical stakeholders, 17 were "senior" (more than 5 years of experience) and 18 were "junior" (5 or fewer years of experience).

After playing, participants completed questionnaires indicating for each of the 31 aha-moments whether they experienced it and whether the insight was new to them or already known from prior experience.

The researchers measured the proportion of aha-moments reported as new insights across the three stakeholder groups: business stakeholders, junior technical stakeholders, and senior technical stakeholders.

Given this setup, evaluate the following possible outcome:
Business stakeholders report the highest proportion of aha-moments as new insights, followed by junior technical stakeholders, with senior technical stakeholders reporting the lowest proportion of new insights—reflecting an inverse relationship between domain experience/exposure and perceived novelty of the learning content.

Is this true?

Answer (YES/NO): NO